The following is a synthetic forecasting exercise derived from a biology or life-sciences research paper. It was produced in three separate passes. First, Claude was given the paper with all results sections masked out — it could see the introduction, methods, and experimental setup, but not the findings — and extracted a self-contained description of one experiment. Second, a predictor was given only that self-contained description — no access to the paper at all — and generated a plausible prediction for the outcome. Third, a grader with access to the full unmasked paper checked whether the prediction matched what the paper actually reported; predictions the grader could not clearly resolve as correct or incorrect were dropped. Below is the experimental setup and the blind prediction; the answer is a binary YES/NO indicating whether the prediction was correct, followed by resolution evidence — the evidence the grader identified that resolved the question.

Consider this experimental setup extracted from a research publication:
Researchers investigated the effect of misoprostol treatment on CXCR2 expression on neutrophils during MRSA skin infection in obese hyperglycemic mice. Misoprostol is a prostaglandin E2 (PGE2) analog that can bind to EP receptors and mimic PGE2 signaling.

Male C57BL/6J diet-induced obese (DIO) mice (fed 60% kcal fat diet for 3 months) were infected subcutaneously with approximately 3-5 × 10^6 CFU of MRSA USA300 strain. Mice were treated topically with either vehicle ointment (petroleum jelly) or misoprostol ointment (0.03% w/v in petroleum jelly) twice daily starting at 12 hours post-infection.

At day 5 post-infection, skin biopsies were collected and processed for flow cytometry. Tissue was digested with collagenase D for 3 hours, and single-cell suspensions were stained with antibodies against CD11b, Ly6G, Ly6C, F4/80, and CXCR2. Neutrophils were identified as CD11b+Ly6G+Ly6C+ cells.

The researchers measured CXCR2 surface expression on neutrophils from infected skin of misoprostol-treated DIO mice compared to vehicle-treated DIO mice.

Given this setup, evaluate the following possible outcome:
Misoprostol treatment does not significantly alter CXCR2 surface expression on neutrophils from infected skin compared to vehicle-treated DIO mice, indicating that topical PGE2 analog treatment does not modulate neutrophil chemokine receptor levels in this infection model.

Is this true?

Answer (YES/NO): NO